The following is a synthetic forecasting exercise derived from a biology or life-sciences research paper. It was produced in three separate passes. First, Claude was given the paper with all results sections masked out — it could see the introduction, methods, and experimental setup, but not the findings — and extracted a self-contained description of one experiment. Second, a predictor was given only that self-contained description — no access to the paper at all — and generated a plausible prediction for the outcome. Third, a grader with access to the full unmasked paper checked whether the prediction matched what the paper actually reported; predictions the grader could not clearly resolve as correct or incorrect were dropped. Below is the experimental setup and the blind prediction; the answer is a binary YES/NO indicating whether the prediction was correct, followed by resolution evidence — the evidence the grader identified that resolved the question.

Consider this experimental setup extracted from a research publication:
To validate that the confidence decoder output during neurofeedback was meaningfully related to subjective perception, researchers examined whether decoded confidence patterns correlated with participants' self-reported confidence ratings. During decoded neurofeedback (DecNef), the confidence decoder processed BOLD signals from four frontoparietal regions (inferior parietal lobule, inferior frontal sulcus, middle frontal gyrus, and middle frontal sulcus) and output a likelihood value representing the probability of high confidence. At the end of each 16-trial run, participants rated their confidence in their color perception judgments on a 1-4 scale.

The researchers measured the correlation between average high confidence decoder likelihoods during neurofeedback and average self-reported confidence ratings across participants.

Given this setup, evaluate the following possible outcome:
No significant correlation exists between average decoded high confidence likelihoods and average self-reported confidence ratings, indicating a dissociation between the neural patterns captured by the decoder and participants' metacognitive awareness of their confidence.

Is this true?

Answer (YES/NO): NO